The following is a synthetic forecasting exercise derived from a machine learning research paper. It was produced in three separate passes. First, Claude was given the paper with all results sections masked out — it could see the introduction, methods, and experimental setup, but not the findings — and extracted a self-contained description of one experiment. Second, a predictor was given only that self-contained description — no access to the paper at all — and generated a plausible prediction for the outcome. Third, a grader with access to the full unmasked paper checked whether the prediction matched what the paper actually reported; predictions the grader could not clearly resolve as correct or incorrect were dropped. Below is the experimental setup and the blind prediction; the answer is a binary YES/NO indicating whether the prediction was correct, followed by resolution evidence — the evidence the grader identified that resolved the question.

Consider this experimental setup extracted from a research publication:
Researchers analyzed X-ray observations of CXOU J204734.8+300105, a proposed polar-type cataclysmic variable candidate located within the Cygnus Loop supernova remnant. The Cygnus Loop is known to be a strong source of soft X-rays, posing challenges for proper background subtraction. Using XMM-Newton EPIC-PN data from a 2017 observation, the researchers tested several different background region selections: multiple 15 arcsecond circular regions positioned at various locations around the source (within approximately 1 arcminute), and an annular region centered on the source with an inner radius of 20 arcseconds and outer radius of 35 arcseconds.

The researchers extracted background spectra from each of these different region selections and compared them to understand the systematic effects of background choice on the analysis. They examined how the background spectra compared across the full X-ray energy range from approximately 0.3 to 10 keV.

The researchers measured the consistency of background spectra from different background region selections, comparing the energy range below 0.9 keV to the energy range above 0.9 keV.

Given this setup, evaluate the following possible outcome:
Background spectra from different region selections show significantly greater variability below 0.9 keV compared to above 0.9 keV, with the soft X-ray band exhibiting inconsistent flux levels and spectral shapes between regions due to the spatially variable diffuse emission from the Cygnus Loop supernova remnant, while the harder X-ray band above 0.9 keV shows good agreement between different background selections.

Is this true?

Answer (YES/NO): YES